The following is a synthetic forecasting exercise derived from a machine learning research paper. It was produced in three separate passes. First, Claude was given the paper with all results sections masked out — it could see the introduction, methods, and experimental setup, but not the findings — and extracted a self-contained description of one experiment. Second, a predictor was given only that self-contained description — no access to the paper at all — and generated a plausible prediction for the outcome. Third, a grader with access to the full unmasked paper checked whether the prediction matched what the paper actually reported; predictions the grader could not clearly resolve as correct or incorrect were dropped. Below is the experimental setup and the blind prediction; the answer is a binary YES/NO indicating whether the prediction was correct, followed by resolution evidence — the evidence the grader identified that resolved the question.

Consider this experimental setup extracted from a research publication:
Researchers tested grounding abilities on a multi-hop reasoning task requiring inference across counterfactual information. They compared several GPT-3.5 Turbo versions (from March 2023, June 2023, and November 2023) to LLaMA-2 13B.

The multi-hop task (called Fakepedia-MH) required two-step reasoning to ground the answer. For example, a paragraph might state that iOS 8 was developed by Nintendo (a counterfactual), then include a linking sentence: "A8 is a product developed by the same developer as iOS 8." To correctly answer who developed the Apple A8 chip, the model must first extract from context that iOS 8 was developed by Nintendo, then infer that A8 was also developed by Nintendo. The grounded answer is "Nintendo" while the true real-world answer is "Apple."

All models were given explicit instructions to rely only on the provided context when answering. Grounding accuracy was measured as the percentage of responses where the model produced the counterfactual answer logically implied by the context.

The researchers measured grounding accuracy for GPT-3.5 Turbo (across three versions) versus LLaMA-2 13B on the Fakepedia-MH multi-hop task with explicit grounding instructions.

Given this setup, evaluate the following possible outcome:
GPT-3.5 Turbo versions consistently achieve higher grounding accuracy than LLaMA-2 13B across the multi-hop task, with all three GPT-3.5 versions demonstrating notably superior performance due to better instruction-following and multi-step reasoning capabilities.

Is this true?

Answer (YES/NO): NO